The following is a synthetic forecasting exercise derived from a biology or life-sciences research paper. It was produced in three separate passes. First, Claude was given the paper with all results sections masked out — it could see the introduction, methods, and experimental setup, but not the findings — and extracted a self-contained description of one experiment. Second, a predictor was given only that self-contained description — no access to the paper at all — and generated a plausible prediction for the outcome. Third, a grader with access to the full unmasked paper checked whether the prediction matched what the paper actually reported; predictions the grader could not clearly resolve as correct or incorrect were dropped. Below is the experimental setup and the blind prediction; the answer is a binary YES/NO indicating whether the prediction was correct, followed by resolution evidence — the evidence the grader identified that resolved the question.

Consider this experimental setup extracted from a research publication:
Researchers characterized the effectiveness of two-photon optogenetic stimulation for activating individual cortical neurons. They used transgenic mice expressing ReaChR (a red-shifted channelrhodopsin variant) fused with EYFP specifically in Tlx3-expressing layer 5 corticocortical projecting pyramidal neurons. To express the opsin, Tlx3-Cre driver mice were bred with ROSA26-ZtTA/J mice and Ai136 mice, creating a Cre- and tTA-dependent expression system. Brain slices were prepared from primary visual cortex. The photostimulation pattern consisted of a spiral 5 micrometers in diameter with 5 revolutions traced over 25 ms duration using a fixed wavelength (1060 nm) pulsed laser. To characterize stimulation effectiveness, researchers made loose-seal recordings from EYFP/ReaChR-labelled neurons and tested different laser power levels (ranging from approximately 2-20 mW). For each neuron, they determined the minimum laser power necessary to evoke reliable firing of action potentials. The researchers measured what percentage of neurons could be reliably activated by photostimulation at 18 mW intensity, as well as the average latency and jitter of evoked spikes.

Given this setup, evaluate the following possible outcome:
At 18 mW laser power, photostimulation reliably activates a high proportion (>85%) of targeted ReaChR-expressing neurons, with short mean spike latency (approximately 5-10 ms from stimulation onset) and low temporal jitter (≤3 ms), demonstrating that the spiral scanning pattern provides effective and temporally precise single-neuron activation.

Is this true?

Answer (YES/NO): NO